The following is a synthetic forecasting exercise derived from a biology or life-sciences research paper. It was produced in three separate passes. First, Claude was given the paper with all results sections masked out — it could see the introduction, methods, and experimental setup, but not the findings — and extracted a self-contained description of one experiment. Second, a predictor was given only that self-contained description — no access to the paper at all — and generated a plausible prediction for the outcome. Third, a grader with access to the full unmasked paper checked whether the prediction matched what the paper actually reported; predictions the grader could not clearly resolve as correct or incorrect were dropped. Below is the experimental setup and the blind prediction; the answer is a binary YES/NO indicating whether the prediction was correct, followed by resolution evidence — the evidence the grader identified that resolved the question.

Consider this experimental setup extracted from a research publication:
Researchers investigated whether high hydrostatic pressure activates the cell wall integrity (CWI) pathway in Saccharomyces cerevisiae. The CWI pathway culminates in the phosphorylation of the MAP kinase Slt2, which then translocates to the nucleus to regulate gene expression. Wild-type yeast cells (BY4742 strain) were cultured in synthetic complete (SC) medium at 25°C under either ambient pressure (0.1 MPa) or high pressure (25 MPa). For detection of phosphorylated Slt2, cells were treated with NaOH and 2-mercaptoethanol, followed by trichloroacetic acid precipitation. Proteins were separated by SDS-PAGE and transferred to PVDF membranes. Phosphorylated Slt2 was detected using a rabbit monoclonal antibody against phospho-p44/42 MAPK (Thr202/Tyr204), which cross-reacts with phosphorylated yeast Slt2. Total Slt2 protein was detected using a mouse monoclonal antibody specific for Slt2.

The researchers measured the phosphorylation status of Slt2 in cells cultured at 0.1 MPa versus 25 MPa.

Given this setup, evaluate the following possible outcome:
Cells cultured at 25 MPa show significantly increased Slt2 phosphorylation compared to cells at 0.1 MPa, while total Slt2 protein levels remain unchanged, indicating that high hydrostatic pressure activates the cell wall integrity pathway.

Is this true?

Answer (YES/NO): YES